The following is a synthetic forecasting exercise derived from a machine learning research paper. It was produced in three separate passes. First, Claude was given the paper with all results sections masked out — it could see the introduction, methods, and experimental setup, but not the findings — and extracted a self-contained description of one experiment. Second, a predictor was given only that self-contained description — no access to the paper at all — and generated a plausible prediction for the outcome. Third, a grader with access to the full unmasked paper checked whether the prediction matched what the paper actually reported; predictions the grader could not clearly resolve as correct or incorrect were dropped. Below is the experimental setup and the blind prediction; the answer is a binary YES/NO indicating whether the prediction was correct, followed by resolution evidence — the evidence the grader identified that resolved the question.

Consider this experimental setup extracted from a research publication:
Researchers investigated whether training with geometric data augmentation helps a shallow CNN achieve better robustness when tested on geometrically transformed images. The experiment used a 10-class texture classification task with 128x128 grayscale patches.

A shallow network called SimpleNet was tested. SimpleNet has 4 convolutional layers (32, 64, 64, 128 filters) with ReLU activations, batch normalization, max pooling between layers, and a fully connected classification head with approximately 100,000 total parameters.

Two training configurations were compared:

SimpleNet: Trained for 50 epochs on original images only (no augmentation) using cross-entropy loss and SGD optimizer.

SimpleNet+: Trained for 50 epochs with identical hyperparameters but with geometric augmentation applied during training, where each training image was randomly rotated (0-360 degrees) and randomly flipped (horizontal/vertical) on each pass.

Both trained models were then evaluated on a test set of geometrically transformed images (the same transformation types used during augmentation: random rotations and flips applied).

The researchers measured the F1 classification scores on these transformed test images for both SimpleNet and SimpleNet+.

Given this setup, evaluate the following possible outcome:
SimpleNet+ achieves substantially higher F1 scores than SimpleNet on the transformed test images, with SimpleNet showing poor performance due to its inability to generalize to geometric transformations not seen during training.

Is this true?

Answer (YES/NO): NO